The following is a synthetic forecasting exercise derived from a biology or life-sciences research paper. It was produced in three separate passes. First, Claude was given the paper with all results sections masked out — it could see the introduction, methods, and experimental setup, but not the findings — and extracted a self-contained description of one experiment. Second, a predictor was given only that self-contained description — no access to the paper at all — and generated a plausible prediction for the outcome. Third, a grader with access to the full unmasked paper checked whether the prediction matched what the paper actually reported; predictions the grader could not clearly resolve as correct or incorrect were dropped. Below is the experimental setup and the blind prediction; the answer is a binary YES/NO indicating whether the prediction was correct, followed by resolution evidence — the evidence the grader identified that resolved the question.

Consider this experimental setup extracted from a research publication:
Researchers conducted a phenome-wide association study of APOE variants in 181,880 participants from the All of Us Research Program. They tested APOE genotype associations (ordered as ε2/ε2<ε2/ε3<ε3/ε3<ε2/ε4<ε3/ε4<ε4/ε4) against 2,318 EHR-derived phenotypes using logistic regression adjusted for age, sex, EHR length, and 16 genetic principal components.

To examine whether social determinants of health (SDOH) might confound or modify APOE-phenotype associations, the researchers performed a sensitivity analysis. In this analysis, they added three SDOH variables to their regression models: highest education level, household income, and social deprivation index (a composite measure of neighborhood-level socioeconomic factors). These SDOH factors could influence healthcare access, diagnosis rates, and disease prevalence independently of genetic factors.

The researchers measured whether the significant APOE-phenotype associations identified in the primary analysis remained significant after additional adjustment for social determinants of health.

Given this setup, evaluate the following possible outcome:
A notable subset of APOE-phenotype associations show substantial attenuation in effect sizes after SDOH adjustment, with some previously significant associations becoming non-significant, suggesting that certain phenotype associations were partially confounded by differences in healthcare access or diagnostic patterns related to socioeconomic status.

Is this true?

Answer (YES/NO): NO